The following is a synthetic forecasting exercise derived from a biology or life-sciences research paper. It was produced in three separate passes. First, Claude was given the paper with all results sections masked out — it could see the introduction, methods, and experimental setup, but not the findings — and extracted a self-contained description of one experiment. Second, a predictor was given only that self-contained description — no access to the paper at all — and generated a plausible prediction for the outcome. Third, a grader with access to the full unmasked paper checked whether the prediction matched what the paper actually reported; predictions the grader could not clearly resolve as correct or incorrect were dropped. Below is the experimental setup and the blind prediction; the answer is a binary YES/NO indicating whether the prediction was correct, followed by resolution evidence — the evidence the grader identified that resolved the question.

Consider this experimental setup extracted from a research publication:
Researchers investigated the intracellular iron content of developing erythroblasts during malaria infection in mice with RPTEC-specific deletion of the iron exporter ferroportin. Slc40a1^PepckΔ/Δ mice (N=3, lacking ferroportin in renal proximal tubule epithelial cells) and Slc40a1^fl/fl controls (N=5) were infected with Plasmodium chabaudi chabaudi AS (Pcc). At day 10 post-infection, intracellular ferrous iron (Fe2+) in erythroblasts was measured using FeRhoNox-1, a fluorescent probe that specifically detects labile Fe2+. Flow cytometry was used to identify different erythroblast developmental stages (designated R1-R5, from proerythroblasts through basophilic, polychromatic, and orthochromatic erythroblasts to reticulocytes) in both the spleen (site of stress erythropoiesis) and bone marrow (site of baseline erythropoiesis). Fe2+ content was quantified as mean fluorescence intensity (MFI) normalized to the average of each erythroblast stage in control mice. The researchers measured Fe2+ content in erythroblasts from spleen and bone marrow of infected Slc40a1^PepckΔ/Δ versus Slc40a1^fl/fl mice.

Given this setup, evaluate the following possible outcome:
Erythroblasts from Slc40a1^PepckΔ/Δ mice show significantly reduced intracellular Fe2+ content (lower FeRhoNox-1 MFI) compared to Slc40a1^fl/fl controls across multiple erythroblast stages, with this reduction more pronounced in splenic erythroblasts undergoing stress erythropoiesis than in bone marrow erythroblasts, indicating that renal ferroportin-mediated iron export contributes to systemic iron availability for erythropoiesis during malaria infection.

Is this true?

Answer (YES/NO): YES